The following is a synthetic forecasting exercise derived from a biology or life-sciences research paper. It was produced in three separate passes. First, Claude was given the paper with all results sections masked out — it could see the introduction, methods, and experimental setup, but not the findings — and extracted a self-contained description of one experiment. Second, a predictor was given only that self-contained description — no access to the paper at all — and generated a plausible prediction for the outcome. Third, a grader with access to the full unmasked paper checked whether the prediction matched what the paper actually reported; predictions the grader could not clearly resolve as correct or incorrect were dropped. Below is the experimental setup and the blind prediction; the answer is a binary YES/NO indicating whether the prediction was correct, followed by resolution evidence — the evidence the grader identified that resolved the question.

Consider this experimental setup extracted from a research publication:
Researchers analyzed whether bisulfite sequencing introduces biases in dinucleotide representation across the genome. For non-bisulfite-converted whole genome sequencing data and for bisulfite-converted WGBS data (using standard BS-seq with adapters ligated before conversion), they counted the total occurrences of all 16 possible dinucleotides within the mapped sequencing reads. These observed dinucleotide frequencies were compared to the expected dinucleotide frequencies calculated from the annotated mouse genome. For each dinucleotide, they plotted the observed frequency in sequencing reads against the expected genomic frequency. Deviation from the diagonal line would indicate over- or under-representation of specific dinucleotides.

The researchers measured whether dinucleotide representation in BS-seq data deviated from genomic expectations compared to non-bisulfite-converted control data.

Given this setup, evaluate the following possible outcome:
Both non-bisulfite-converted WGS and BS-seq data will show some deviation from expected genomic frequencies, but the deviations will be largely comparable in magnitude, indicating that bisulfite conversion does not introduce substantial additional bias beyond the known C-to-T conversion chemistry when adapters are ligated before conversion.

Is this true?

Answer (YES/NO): NO